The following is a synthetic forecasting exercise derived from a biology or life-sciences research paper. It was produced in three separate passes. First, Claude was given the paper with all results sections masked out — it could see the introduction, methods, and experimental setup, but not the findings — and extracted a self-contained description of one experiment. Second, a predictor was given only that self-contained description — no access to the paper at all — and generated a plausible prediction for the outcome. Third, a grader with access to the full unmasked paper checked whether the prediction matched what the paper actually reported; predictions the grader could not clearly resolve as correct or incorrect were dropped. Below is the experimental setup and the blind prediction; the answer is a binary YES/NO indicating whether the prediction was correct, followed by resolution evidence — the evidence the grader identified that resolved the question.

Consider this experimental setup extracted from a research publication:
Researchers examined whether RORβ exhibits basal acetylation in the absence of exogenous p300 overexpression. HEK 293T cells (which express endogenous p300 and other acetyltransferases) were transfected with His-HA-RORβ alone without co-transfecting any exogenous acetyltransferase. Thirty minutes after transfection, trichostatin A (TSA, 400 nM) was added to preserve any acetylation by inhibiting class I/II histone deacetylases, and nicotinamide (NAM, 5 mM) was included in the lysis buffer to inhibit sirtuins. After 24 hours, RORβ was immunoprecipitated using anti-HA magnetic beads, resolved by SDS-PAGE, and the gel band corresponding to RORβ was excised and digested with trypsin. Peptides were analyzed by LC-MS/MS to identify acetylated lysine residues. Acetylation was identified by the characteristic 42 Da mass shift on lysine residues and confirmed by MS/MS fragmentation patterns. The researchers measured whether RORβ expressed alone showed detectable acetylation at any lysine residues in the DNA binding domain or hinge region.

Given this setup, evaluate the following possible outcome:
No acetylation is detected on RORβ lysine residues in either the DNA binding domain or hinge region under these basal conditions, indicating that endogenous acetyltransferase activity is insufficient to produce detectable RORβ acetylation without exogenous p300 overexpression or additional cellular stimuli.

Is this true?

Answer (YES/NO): NO